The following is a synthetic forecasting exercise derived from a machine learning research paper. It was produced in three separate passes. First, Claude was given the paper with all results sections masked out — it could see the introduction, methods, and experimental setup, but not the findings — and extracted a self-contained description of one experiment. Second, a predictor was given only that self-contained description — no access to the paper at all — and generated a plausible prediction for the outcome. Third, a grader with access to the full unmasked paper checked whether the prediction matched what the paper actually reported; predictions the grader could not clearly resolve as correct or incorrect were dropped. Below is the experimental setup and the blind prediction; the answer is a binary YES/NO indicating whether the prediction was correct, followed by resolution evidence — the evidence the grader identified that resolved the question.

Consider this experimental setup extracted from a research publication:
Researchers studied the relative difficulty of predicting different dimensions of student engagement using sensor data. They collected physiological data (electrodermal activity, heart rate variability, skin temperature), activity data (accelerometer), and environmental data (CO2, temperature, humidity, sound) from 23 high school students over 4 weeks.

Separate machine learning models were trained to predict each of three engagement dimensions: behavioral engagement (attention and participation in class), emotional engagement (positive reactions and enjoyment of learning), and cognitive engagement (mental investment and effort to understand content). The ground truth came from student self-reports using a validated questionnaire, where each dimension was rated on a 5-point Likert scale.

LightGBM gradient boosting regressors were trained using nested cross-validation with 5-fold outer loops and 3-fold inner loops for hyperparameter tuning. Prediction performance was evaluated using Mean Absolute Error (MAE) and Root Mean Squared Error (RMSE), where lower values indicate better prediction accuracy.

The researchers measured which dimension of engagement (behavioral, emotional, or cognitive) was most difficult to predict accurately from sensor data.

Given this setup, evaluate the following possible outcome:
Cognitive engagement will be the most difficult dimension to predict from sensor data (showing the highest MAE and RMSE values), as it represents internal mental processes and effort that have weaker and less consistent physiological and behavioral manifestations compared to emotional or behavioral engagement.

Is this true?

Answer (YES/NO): YES